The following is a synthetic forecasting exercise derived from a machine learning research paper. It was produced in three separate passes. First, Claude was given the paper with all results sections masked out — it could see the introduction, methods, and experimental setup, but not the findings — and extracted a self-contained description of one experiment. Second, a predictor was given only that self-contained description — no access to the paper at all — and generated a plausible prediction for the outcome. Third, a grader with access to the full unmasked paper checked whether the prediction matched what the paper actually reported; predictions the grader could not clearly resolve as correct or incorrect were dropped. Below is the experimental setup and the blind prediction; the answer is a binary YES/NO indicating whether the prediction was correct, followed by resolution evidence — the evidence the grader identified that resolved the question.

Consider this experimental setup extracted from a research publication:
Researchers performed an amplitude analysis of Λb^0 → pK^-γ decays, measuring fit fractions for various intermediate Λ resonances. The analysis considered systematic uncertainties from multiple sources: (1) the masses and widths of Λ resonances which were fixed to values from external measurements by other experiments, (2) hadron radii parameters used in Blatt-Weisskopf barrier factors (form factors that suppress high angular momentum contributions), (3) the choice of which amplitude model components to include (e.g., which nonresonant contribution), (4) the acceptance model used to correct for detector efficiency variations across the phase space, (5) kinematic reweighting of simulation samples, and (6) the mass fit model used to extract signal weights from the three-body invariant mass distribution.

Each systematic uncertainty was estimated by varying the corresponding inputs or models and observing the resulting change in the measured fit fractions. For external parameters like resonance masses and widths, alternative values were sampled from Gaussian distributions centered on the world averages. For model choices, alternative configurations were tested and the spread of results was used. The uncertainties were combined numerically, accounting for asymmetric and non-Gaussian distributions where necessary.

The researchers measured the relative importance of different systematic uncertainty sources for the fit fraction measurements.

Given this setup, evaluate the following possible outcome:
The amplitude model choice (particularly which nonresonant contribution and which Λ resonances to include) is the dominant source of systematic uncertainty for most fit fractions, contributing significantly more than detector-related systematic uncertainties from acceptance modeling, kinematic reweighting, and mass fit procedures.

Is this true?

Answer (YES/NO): NO